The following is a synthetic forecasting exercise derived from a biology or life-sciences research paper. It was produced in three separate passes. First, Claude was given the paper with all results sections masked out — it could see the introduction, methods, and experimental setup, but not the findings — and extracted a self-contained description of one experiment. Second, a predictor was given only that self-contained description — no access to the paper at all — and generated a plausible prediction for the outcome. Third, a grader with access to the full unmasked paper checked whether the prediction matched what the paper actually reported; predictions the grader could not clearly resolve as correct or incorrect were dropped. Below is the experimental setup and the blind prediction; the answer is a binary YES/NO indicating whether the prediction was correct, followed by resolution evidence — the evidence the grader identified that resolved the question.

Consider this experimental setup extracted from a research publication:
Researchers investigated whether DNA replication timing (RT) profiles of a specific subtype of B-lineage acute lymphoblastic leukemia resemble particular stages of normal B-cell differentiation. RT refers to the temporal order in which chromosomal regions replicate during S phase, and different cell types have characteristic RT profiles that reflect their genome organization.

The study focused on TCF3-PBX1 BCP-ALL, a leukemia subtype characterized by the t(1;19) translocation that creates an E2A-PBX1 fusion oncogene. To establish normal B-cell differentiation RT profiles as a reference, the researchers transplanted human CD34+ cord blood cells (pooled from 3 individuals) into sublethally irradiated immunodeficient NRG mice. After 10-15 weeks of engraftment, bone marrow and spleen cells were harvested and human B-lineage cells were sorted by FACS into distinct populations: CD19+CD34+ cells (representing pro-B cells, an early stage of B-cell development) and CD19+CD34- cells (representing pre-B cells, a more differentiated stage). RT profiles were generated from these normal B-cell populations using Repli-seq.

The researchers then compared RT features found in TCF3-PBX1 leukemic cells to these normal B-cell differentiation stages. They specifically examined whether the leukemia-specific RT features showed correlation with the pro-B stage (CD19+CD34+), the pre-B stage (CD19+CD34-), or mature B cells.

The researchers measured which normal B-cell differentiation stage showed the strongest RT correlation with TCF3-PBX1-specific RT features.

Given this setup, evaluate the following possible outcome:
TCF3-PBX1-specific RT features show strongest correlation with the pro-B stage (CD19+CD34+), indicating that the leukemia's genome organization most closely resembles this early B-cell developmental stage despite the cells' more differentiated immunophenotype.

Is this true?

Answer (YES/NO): NO